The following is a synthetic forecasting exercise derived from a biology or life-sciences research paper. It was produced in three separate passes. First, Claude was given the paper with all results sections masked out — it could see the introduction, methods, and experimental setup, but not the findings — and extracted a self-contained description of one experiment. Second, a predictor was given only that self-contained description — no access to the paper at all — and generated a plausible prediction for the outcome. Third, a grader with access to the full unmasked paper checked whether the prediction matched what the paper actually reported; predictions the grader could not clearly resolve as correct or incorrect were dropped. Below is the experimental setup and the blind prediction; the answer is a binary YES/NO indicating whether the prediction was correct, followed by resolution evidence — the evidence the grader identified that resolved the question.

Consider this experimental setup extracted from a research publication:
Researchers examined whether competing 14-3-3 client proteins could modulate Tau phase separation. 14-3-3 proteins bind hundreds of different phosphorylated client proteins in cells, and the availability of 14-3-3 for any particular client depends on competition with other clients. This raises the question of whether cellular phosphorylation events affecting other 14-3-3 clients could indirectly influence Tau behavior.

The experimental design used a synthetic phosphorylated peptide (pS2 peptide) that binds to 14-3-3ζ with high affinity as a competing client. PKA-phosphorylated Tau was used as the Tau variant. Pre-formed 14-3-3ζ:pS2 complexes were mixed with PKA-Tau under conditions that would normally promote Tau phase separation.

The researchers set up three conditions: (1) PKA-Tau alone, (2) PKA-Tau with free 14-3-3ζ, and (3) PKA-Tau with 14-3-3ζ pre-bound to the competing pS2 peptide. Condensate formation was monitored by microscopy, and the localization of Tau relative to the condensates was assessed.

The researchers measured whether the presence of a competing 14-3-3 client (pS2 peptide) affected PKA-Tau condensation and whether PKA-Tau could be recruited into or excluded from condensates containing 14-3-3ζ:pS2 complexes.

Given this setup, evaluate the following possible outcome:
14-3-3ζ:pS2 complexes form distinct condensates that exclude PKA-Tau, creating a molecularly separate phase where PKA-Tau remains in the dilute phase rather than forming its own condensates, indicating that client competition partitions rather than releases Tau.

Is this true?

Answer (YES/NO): NO